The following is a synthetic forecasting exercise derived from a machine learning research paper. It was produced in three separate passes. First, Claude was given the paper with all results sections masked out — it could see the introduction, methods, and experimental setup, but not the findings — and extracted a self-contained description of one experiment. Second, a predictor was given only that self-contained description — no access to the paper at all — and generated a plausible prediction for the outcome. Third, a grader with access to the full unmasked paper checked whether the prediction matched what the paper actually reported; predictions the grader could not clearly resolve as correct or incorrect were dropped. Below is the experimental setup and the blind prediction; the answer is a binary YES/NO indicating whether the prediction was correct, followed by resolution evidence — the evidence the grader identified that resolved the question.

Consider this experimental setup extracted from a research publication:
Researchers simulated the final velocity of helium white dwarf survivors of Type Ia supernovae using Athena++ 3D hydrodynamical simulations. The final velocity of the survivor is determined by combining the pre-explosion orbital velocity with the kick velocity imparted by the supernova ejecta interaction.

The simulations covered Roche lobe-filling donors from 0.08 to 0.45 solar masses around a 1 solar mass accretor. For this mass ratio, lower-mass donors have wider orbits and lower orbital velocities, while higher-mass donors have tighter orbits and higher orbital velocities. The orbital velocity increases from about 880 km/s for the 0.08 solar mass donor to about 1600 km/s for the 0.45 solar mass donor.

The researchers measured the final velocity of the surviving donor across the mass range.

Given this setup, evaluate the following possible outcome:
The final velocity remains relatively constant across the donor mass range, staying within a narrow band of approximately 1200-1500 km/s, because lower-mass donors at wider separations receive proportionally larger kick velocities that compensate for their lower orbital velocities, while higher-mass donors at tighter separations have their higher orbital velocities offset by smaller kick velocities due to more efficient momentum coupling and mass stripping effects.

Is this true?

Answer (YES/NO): NO